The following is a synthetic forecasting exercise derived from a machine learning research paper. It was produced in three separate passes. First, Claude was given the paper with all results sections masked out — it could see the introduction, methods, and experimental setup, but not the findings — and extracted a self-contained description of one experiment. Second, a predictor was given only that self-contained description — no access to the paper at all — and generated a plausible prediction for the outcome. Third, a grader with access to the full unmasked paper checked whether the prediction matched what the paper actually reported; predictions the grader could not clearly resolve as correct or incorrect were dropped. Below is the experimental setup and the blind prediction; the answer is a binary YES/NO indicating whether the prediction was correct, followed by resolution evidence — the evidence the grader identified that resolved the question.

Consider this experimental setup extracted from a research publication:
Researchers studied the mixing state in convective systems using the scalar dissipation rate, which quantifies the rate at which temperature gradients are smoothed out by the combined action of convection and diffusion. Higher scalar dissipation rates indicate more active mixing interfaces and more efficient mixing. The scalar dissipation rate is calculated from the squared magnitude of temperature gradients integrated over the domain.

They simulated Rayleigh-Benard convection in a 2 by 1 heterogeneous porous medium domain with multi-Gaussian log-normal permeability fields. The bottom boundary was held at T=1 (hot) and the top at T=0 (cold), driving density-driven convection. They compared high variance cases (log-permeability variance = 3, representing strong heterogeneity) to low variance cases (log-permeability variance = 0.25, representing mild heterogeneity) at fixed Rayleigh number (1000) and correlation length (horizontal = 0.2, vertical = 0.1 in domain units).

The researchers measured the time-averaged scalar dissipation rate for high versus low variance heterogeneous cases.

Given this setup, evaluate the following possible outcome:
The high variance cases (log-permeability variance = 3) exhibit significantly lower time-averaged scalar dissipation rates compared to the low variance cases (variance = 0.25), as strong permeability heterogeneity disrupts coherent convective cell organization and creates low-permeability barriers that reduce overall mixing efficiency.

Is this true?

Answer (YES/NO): NO